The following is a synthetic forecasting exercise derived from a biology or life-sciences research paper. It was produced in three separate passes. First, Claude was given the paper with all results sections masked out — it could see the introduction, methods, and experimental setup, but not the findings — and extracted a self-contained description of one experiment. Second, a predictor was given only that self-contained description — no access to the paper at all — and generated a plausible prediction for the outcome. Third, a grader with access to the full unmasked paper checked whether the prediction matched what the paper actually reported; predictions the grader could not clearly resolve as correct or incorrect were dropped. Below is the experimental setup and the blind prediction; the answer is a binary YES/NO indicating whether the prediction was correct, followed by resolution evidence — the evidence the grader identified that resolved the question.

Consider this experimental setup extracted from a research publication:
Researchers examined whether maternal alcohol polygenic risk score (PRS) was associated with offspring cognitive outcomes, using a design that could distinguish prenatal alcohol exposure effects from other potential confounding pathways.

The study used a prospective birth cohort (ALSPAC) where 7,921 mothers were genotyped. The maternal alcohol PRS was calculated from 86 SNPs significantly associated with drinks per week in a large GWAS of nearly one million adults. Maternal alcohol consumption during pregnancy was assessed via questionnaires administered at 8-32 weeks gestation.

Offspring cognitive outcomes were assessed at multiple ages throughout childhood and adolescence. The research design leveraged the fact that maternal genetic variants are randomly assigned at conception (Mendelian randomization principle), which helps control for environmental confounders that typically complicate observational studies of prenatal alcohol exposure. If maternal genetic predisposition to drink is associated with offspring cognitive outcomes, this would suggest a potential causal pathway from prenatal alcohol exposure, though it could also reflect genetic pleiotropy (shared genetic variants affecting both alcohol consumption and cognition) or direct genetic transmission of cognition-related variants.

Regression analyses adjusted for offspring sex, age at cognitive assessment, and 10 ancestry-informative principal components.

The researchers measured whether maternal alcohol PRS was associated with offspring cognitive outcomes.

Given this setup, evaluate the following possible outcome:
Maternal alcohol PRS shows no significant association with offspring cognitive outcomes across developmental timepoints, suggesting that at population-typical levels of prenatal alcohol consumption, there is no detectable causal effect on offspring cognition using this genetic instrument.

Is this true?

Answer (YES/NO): NO